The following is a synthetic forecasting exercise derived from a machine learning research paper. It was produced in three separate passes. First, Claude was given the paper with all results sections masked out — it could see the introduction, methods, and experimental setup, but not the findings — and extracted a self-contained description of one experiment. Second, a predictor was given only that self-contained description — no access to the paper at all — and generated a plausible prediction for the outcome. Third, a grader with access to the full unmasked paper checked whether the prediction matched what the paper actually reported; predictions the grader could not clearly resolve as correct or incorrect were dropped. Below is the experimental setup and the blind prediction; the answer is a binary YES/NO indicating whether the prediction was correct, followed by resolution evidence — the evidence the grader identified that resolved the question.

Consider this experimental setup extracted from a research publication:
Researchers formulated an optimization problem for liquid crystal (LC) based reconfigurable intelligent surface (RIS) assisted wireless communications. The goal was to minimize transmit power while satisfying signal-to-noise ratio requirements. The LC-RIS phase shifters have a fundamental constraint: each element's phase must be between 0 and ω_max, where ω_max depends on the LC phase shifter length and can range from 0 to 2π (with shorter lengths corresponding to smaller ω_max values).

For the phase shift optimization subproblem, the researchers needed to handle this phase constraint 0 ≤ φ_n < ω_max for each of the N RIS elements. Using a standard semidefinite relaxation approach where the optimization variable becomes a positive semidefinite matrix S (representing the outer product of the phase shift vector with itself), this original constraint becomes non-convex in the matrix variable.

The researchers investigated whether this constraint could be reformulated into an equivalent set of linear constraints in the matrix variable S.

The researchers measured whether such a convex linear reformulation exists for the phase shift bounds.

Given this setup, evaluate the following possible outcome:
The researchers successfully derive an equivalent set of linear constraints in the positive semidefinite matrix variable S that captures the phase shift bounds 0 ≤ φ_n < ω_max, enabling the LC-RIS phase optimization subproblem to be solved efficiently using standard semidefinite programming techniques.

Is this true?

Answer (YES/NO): YES